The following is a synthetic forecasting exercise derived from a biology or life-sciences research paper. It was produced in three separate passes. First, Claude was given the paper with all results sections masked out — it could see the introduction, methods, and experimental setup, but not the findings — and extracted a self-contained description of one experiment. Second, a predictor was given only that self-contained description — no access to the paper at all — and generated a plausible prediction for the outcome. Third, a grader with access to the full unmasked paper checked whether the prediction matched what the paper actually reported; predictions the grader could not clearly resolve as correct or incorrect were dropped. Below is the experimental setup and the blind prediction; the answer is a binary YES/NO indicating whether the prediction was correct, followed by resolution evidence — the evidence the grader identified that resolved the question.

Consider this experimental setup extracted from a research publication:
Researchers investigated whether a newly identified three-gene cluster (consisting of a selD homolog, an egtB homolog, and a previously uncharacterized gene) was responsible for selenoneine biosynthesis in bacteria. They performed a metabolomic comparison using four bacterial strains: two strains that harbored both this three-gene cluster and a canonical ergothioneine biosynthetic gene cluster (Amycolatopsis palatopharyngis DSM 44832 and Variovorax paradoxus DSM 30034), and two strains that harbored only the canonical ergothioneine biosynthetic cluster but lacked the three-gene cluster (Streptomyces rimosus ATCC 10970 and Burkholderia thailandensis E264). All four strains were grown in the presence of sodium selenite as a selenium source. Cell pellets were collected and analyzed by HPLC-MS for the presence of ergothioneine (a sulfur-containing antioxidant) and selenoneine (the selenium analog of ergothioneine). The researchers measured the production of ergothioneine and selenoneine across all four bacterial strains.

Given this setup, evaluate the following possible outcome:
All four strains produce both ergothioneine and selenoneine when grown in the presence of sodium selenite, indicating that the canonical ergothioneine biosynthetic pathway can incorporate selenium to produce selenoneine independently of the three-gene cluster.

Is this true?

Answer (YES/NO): NO